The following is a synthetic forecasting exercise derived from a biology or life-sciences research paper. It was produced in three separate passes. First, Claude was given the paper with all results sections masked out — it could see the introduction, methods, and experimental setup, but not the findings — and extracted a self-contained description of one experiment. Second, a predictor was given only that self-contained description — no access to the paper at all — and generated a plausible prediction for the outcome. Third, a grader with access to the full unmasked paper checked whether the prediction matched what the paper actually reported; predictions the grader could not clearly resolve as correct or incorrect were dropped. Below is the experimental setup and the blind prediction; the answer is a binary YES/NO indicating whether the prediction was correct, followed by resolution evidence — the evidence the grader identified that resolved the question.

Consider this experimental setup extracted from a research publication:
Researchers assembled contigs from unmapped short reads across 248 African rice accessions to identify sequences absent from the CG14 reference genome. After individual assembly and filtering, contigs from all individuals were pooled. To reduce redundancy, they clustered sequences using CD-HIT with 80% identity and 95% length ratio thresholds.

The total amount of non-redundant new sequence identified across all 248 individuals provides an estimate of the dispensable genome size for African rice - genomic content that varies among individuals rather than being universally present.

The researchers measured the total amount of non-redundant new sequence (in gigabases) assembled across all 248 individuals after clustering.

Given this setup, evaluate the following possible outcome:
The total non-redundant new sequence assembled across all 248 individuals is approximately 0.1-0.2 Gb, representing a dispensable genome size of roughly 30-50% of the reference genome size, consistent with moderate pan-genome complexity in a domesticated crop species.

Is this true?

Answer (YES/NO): NO